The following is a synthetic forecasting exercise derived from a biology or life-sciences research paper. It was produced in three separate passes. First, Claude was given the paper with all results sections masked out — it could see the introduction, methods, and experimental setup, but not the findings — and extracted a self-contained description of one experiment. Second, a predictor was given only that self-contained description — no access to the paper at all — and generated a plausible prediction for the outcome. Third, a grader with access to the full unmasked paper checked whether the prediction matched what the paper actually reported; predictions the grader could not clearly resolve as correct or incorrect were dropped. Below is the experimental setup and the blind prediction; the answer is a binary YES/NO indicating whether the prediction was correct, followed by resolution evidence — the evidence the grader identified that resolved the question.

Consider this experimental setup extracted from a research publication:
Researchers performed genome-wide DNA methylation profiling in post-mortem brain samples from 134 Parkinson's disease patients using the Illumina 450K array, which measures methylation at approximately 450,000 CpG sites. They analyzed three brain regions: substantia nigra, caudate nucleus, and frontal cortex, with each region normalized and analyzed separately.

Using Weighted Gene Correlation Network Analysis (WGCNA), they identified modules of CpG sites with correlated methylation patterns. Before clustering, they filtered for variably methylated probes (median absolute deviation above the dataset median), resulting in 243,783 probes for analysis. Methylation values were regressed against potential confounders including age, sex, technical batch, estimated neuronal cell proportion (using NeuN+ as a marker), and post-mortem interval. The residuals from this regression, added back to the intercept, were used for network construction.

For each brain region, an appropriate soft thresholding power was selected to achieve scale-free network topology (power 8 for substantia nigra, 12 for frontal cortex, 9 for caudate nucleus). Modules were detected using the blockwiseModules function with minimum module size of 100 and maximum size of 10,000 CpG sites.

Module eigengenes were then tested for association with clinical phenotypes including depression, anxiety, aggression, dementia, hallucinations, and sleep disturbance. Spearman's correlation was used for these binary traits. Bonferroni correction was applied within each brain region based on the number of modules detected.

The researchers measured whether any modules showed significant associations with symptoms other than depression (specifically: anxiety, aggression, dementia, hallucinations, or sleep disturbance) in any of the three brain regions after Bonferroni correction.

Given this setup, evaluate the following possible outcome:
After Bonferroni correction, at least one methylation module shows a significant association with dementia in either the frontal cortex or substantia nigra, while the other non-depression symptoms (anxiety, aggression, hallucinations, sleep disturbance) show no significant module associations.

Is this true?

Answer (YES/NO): NO